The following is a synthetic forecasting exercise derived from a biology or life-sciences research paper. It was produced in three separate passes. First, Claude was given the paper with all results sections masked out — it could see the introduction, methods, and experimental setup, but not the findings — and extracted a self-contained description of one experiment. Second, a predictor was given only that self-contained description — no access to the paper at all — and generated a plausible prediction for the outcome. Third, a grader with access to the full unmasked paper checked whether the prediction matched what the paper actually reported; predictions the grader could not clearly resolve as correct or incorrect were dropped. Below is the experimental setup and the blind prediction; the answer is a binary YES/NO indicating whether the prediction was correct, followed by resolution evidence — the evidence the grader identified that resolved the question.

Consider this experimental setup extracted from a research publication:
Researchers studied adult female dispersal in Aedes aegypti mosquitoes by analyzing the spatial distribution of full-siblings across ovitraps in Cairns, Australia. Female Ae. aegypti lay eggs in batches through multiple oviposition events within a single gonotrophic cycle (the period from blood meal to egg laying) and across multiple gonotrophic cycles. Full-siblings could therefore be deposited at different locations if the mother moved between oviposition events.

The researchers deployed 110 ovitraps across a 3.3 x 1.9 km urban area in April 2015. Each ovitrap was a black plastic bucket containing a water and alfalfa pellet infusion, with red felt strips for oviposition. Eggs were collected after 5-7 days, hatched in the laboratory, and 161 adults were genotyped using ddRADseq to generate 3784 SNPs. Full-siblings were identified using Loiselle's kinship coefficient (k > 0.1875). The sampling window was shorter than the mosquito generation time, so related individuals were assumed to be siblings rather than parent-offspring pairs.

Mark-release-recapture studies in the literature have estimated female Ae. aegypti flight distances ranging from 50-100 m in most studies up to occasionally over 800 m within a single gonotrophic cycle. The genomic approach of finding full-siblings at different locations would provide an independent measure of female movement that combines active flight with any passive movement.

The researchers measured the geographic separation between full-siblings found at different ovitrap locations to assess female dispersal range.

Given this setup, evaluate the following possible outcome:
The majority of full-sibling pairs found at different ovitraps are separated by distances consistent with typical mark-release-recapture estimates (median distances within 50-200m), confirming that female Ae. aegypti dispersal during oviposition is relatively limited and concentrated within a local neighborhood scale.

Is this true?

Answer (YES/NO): NO